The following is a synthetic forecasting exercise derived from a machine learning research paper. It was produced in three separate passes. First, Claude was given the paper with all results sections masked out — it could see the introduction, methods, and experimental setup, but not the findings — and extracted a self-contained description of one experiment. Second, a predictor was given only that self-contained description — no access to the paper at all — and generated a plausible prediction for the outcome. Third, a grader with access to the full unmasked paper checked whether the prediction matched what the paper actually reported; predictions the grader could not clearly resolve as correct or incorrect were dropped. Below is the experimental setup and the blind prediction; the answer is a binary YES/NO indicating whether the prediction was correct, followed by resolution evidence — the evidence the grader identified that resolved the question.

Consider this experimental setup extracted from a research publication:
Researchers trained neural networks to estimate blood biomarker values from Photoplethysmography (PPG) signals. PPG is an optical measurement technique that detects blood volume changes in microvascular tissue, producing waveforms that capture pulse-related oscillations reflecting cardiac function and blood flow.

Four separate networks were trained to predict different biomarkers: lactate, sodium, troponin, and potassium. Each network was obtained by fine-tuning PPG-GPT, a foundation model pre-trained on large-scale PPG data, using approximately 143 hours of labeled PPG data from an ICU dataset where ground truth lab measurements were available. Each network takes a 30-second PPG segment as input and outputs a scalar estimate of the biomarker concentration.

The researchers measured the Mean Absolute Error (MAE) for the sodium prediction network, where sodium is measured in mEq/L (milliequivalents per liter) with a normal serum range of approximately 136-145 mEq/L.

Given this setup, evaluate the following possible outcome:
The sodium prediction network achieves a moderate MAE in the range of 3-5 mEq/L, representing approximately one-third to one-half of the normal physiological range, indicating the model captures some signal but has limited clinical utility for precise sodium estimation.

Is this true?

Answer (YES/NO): NO